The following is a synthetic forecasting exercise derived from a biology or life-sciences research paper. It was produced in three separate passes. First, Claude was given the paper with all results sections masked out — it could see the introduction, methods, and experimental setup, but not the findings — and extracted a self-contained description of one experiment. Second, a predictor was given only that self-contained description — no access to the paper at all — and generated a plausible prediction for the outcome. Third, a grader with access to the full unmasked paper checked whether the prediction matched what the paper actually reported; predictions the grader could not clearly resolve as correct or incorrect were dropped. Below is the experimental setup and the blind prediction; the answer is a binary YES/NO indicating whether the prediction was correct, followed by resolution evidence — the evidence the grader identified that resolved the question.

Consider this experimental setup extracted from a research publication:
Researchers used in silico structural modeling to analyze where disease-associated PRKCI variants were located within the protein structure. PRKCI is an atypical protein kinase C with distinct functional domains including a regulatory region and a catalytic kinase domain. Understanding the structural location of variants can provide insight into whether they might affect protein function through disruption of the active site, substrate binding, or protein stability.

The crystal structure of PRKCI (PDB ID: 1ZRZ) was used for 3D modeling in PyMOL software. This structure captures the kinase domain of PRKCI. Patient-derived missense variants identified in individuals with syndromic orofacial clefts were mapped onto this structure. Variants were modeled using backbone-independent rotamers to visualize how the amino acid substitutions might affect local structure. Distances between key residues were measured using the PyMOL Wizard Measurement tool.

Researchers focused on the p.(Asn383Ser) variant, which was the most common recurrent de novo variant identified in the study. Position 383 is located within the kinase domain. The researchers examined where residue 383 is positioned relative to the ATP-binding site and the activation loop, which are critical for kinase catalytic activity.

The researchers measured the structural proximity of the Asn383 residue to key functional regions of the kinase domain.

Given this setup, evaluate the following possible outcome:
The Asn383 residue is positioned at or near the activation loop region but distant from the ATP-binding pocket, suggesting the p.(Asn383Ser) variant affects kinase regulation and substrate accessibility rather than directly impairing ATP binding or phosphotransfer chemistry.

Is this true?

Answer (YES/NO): NO